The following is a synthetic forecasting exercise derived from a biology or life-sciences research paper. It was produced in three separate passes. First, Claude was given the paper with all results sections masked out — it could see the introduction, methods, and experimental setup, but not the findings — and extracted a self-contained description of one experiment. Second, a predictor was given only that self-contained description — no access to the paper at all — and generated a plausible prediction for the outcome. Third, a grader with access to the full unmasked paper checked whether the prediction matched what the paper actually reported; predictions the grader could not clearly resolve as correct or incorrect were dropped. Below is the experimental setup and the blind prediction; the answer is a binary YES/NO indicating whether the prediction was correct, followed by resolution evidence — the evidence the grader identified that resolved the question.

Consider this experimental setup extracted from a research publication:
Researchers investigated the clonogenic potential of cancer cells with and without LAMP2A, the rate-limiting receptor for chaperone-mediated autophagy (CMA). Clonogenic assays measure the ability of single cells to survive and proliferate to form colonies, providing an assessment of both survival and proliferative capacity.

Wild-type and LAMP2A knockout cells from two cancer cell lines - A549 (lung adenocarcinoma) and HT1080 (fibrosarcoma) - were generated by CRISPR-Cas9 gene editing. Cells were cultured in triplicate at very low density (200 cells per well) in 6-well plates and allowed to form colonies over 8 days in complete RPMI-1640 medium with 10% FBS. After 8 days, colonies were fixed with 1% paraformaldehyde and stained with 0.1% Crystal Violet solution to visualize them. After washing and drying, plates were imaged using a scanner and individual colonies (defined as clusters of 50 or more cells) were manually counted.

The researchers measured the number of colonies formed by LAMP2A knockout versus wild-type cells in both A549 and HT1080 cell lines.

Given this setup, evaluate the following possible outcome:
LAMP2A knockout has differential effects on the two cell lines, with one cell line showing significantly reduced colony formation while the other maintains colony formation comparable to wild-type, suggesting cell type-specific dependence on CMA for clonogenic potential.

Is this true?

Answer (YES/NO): NO